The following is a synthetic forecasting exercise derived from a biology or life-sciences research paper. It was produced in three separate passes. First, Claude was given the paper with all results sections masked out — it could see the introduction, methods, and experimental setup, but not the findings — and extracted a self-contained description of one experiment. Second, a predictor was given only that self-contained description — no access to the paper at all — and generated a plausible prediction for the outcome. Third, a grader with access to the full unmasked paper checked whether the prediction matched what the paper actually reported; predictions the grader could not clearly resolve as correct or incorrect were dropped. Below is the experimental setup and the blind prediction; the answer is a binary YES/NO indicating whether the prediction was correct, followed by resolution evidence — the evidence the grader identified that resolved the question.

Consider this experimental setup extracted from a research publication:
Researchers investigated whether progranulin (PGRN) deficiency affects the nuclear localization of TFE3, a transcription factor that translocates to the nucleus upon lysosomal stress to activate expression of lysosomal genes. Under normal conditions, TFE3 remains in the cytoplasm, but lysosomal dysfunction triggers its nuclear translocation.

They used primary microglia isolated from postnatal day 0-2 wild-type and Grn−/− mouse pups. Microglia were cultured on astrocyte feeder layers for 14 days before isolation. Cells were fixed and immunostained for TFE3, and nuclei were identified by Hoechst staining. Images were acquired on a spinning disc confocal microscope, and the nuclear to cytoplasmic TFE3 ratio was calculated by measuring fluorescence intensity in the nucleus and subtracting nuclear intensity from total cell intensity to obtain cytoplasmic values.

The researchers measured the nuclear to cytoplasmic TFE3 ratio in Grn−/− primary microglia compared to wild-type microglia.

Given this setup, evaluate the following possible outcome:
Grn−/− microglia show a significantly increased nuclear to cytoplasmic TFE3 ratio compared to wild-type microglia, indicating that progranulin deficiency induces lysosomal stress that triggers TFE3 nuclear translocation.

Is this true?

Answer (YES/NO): YES